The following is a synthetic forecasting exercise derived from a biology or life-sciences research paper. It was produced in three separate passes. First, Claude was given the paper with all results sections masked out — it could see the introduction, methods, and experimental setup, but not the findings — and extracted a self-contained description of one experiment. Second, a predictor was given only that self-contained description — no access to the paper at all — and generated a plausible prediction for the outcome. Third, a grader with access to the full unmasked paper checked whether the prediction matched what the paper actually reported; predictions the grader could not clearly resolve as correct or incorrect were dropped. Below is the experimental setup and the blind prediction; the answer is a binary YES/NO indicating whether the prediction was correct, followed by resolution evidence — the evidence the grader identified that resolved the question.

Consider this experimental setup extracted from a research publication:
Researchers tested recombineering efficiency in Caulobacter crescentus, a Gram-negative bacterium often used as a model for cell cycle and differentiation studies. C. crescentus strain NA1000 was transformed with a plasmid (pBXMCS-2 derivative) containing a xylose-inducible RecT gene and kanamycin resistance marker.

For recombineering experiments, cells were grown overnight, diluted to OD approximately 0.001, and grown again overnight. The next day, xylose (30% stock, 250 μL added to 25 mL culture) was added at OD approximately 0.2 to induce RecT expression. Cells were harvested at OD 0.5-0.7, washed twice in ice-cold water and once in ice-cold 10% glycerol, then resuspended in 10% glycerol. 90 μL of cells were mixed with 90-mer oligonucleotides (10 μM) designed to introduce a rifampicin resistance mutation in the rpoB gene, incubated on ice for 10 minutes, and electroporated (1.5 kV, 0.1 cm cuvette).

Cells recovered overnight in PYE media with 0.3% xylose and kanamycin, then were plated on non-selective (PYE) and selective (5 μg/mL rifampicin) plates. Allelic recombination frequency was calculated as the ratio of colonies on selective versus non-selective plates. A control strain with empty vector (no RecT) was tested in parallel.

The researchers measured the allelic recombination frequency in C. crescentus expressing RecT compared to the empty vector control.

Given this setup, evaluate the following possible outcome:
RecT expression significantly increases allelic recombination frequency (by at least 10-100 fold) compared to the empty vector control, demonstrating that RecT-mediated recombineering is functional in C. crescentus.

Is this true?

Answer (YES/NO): NO